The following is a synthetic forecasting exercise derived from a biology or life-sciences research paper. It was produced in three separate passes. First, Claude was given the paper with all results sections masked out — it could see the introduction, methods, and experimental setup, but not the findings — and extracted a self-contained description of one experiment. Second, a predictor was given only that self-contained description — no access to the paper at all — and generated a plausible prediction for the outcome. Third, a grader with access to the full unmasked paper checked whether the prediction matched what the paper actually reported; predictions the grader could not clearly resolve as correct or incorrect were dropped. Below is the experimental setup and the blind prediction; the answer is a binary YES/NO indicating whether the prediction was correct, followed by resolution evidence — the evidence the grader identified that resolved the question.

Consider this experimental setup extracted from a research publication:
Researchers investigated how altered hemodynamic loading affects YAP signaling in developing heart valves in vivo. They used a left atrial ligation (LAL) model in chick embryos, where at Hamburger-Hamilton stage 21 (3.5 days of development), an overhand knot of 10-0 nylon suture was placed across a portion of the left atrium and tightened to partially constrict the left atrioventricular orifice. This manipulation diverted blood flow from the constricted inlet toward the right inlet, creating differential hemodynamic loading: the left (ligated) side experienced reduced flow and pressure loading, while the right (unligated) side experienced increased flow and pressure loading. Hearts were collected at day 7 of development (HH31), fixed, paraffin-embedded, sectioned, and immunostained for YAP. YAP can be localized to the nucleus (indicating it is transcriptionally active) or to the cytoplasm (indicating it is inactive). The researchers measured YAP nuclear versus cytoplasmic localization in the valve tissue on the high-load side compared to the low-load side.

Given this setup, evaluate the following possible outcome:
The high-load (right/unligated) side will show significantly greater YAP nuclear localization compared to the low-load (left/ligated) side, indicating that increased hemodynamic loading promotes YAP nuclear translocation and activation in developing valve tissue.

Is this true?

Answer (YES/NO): YES